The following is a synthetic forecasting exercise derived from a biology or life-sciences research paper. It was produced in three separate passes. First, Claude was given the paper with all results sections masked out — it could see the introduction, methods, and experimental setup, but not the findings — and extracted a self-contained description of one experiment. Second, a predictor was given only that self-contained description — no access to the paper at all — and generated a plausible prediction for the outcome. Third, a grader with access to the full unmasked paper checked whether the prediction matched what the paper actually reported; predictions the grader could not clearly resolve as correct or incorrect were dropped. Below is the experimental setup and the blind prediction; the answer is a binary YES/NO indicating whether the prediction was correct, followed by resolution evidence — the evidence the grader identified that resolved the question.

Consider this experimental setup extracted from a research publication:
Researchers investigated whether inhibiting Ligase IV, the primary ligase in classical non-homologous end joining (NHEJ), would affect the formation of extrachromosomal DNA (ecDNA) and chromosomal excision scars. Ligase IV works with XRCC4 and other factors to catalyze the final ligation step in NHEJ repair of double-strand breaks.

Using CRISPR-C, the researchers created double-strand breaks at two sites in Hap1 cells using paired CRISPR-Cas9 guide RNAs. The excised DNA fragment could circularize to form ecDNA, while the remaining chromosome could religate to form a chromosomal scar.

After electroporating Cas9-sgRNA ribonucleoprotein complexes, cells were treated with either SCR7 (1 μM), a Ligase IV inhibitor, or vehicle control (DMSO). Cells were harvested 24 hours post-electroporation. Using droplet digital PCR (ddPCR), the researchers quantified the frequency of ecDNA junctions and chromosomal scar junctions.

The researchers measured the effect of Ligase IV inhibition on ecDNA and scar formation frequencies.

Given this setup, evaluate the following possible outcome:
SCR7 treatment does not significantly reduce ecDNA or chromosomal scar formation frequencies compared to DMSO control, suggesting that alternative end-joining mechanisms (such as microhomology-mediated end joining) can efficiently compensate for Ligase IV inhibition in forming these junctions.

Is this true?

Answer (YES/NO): YES